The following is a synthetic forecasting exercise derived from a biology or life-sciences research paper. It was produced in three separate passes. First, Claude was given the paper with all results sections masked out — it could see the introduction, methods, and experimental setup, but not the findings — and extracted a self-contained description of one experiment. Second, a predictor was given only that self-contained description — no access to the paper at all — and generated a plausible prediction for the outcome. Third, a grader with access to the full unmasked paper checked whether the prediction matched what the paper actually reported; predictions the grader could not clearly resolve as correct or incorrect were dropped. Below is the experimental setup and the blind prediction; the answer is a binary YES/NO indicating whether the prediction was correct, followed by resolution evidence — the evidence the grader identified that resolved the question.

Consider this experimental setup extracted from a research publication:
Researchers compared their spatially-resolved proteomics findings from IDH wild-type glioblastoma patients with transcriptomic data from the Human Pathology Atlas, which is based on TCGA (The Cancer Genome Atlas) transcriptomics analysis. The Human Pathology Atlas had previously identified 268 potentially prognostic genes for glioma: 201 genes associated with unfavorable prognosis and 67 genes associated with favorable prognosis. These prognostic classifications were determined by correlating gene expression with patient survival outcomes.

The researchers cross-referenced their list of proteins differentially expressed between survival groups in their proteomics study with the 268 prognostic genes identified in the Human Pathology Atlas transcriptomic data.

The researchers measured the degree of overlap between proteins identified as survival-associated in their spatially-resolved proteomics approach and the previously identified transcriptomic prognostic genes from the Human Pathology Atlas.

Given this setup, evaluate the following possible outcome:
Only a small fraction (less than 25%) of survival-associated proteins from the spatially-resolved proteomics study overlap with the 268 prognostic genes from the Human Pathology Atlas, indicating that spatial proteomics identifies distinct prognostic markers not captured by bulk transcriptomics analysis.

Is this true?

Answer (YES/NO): YES